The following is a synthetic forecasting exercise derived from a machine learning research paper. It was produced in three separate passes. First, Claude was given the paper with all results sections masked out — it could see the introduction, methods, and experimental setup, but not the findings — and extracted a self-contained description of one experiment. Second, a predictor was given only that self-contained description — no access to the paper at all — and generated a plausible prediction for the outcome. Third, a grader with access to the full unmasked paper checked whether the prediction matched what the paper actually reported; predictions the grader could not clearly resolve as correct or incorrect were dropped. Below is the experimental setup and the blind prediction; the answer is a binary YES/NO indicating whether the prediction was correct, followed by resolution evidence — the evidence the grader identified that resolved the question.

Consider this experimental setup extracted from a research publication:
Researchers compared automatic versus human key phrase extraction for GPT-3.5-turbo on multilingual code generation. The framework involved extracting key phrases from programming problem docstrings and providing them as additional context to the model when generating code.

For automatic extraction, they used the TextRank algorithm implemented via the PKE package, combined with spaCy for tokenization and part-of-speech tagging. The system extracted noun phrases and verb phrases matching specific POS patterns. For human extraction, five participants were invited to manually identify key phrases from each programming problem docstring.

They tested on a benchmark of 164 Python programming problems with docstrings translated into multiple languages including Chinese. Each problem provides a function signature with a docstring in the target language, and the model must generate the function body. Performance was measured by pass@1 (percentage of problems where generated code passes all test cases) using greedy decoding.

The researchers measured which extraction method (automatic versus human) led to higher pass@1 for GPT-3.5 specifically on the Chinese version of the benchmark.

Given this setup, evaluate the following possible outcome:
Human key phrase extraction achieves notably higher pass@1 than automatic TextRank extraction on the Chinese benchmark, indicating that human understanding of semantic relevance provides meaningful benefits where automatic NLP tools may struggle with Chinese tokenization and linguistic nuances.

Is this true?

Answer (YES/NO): YES